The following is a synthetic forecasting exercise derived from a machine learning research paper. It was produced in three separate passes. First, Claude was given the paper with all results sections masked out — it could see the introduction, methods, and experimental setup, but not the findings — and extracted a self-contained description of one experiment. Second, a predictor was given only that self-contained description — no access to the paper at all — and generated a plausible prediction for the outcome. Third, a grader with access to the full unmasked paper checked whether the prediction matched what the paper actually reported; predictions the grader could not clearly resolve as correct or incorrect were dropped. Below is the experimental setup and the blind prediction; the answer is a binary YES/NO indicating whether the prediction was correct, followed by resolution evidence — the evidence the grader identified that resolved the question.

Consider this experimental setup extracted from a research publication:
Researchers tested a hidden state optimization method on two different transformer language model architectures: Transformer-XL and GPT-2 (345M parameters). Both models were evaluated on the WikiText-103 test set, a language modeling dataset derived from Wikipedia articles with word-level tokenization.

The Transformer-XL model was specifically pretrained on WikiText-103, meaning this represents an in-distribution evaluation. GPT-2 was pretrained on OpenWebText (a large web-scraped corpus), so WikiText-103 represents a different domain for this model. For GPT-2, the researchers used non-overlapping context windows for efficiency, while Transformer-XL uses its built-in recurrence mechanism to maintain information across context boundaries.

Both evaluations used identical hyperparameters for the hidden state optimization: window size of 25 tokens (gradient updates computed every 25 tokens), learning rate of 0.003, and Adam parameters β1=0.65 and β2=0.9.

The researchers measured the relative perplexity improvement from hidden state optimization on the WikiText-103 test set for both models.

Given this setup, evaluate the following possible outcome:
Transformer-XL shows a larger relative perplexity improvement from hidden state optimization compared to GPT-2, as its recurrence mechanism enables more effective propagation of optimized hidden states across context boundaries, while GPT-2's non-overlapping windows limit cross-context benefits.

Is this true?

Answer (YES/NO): YES